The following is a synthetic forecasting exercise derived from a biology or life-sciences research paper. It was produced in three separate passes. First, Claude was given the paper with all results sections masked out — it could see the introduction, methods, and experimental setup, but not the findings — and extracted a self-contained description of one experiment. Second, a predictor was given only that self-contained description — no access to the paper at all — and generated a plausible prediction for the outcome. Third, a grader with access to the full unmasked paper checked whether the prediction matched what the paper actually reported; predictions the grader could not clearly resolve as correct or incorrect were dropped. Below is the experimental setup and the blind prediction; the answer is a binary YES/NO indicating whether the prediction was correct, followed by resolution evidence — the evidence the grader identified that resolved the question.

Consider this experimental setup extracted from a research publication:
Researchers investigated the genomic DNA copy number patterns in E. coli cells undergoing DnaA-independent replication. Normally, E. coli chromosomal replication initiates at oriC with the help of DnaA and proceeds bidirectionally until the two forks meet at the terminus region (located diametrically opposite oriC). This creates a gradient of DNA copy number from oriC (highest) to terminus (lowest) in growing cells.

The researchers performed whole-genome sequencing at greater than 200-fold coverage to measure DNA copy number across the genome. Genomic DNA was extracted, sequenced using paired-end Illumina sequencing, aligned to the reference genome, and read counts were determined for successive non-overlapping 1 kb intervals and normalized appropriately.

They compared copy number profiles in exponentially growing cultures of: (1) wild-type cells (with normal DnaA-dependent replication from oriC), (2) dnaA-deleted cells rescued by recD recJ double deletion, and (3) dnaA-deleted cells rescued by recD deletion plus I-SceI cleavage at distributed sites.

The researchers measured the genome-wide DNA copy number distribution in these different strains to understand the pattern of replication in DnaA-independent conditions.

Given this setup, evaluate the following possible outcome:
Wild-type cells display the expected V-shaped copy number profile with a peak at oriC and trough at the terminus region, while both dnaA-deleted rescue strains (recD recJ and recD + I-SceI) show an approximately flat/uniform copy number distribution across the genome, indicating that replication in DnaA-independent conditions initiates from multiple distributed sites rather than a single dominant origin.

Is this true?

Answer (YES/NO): NO